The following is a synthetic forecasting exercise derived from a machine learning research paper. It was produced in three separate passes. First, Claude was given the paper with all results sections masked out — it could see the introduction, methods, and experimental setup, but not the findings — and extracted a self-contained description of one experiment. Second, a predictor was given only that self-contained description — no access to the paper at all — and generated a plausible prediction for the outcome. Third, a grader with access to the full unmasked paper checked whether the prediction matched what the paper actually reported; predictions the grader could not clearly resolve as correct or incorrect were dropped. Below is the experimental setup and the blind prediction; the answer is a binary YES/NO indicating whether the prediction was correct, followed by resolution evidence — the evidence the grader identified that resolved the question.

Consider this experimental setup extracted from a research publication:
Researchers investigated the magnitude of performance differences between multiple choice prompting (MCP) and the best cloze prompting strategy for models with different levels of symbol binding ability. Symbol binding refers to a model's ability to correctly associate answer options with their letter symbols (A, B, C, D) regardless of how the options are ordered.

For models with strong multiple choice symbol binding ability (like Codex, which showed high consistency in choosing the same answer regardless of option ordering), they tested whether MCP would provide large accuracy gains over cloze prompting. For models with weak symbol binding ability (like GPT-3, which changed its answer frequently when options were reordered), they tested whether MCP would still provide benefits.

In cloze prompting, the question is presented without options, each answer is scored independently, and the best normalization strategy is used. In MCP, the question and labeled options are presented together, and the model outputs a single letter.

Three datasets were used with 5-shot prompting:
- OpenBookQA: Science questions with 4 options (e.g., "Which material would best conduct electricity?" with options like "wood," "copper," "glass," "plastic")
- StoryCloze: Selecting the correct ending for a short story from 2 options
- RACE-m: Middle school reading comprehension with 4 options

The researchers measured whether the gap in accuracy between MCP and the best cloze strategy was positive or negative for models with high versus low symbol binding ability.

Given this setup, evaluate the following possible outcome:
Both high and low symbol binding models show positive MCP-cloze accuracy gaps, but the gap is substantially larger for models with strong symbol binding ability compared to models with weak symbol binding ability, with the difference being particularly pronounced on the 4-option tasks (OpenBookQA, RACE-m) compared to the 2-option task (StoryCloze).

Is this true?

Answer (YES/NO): NO